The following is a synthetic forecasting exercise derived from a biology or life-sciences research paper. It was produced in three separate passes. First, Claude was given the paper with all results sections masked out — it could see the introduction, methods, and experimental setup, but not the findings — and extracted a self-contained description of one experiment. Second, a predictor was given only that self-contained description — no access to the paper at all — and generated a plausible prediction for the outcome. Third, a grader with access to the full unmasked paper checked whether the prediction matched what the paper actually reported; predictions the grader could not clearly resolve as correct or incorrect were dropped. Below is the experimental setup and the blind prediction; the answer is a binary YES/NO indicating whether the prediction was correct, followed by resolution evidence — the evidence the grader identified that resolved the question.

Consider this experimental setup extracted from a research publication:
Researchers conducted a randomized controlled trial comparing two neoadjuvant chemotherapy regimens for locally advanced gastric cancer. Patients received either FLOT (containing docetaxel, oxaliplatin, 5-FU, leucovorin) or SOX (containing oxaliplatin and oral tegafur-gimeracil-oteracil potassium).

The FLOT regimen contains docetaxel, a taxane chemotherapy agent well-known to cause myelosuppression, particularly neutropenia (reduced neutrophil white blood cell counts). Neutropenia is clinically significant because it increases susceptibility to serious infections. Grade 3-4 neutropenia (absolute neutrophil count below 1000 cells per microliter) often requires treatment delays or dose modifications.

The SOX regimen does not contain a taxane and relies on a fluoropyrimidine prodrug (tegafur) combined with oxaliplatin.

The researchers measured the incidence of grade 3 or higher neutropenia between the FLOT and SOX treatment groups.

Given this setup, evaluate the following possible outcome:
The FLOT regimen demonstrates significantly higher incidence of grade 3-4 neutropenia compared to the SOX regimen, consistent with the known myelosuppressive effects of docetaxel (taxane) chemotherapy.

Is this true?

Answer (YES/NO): NO